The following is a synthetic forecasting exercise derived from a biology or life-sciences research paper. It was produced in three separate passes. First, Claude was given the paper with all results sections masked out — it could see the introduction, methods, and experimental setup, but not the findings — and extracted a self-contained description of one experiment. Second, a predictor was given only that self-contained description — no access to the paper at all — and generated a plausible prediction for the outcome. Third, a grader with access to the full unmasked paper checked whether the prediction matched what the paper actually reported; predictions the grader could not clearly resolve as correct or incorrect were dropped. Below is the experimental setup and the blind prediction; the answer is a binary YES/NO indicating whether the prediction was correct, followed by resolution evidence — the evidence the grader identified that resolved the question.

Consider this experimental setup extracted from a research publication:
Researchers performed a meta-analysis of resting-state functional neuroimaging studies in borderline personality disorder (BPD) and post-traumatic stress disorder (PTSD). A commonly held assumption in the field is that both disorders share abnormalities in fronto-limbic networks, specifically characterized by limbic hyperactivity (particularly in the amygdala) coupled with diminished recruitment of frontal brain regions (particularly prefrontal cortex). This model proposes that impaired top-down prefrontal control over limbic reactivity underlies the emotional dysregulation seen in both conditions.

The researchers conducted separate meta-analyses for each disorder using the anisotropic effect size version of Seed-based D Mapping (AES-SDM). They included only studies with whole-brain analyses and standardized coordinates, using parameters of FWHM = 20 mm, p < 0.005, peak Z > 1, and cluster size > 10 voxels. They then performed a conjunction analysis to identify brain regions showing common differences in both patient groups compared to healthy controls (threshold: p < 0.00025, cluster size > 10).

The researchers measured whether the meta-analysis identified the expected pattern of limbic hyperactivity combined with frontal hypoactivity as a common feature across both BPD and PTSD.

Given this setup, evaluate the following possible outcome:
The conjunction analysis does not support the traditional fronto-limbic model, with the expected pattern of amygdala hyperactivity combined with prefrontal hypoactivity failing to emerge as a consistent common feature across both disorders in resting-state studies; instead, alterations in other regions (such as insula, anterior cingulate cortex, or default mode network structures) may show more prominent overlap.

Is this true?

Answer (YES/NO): YES